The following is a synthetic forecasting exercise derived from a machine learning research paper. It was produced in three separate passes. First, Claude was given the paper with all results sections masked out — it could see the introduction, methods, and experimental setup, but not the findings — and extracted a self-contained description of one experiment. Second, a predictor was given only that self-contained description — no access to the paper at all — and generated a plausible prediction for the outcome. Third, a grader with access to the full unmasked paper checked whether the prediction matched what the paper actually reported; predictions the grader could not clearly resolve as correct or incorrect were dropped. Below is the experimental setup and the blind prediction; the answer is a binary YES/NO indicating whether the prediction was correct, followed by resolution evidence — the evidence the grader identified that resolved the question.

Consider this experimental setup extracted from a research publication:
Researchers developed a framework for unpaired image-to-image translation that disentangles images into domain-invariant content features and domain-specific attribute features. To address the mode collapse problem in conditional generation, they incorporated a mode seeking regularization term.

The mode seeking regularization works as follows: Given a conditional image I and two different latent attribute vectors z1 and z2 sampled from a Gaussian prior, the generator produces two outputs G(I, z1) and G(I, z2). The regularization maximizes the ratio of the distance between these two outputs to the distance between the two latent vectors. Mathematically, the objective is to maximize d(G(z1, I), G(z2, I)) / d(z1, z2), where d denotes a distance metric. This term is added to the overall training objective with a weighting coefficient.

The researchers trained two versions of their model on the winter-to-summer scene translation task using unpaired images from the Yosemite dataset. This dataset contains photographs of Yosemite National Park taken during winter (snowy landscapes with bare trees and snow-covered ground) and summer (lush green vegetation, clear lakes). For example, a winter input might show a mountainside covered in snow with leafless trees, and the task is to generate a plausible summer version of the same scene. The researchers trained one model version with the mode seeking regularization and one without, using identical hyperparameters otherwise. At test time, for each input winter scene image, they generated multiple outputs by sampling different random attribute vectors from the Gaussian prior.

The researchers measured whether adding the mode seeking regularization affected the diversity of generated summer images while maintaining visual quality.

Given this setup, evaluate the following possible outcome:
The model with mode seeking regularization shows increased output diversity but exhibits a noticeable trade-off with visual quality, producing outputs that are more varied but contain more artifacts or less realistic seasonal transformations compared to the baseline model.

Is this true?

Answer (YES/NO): NO